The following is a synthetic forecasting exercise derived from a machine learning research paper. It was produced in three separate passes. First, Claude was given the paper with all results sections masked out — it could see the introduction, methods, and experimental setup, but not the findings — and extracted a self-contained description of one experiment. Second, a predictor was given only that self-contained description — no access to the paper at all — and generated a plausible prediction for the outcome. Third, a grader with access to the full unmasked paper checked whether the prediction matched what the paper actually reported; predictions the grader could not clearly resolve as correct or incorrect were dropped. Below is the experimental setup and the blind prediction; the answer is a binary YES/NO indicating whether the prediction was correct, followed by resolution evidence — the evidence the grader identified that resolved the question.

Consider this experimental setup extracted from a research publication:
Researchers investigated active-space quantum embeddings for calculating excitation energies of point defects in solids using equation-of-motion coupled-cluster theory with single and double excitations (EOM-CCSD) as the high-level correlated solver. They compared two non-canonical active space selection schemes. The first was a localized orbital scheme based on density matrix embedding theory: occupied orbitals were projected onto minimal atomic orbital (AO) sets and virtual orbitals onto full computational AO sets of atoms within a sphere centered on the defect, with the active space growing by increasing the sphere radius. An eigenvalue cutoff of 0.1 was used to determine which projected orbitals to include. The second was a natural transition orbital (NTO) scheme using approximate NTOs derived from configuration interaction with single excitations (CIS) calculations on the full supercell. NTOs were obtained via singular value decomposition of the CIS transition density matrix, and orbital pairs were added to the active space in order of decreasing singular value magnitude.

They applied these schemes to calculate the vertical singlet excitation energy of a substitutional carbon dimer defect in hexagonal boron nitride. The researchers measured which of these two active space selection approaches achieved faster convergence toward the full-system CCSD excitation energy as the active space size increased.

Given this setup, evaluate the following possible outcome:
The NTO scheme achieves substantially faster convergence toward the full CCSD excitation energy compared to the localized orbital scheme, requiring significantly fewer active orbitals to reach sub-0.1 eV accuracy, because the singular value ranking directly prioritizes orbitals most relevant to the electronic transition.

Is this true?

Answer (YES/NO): NO